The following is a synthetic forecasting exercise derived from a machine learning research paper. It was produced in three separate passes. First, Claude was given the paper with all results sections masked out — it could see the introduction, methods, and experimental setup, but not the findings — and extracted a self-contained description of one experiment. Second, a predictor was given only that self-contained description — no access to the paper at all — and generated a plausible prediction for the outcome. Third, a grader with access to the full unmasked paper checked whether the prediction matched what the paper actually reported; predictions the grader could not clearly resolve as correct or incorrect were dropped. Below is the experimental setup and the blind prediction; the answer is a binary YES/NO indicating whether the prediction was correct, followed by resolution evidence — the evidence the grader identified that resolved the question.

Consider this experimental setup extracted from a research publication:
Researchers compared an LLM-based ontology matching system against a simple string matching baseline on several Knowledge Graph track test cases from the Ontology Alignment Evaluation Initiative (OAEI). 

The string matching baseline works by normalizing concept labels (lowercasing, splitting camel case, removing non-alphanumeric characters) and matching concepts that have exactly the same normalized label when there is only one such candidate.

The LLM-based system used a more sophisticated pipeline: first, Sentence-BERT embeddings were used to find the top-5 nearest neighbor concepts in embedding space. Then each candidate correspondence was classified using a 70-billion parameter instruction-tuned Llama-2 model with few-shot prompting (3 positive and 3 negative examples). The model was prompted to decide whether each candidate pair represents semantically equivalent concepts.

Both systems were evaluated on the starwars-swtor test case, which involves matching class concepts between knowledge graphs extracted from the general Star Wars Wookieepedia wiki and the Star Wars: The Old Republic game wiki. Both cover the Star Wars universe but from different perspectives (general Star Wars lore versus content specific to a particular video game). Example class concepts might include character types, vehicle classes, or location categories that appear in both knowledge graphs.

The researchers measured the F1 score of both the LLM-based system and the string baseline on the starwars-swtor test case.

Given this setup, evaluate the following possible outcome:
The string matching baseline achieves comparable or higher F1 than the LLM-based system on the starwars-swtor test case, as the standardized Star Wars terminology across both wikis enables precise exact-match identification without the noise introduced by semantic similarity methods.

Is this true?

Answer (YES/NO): YES